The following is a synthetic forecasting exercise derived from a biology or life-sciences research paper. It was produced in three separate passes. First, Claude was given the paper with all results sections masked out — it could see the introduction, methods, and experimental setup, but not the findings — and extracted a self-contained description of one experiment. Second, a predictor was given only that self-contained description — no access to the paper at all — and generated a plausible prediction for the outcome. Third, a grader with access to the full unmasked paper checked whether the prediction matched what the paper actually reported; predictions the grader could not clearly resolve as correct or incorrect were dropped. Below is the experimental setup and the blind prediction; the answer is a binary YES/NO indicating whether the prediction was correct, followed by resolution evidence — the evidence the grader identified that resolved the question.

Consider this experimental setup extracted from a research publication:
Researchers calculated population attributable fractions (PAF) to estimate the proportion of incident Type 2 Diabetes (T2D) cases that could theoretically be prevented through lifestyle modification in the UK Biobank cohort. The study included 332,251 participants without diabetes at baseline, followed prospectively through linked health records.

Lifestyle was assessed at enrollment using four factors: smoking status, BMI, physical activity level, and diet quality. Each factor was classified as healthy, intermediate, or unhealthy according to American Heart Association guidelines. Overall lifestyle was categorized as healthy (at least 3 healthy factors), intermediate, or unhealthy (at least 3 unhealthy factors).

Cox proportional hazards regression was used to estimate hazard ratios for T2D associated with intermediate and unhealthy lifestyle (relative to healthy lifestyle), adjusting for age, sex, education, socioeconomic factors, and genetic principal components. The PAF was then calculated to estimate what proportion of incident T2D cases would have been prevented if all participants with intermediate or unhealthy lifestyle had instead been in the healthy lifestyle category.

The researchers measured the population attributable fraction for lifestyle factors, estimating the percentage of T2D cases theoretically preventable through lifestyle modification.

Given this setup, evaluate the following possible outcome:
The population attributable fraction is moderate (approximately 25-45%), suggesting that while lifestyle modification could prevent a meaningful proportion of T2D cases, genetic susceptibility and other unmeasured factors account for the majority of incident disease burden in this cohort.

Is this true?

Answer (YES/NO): NO